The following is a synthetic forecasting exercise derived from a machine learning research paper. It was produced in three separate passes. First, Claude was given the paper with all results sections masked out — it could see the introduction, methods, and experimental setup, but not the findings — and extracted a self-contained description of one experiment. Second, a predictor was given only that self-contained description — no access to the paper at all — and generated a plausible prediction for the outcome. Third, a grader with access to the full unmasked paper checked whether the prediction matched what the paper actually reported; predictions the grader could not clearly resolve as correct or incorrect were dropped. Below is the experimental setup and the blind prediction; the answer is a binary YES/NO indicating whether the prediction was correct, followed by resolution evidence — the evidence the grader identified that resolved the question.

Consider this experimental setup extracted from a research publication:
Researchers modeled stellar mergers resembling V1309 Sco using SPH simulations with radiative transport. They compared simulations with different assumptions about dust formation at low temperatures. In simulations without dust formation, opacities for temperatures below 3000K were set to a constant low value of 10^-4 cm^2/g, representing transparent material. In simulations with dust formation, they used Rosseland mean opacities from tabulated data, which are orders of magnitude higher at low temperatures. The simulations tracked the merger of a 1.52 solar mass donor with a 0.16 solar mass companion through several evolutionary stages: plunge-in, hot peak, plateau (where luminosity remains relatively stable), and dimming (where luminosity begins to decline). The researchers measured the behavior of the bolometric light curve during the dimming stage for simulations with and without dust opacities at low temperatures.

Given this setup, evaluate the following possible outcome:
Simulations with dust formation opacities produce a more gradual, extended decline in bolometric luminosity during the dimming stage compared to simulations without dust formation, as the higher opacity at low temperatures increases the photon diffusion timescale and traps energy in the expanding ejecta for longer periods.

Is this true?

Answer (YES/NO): NO